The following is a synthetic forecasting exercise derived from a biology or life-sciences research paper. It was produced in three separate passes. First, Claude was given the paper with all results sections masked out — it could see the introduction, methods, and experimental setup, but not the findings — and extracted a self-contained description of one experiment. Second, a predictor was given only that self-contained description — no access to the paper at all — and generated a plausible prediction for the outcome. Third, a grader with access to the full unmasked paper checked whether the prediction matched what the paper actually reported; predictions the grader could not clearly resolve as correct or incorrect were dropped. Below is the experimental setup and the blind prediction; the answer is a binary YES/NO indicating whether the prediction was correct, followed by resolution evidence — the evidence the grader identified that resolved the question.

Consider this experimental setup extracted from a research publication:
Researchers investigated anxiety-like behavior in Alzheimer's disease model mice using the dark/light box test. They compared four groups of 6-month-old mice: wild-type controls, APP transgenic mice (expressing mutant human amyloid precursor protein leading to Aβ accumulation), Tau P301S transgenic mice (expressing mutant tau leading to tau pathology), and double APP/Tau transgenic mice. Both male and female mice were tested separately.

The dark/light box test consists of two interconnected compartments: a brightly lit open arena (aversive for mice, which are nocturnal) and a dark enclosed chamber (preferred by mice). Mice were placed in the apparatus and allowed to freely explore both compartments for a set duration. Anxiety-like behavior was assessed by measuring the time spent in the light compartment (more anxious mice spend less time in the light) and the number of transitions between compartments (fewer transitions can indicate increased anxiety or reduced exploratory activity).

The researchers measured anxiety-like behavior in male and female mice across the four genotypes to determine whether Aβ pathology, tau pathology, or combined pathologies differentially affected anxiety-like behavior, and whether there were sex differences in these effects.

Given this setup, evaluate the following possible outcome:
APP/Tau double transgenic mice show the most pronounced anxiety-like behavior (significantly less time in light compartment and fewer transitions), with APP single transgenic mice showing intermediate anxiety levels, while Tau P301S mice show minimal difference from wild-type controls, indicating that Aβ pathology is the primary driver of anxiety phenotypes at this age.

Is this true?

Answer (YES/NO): NO